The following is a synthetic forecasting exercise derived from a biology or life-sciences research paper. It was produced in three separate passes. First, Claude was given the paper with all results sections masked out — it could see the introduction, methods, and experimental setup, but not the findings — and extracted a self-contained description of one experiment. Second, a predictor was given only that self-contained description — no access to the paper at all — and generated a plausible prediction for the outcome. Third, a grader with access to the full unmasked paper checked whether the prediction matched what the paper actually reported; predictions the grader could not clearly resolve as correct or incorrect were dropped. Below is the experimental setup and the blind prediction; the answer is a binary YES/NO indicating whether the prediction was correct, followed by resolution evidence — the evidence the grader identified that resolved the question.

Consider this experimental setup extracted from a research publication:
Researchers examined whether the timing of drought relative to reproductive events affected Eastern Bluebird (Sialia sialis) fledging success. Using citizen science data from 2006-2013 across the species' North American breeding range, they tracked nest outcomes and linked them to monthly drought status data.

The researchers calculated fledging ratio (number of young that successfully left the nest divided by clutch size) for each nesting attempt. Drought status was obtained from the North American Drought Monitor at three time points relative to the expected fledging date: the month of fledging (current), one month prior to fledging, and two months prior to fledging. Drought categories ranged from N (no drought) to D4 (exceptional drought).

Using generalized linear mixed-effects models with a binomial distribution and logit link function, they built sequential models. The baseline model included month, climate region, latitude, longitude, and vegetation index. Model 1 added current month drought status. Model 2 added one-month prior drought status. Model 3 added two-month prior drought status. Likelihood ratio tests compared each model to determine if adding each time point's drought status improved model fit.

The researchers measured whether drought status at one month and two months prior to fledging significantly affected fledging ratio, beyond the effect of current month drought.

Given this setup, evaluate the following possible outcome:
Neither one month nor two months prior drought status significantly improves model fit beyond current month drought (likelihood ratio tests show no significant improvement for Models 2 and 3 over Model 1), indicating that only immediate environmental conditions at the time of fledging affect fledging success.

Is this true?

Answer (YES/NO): NO